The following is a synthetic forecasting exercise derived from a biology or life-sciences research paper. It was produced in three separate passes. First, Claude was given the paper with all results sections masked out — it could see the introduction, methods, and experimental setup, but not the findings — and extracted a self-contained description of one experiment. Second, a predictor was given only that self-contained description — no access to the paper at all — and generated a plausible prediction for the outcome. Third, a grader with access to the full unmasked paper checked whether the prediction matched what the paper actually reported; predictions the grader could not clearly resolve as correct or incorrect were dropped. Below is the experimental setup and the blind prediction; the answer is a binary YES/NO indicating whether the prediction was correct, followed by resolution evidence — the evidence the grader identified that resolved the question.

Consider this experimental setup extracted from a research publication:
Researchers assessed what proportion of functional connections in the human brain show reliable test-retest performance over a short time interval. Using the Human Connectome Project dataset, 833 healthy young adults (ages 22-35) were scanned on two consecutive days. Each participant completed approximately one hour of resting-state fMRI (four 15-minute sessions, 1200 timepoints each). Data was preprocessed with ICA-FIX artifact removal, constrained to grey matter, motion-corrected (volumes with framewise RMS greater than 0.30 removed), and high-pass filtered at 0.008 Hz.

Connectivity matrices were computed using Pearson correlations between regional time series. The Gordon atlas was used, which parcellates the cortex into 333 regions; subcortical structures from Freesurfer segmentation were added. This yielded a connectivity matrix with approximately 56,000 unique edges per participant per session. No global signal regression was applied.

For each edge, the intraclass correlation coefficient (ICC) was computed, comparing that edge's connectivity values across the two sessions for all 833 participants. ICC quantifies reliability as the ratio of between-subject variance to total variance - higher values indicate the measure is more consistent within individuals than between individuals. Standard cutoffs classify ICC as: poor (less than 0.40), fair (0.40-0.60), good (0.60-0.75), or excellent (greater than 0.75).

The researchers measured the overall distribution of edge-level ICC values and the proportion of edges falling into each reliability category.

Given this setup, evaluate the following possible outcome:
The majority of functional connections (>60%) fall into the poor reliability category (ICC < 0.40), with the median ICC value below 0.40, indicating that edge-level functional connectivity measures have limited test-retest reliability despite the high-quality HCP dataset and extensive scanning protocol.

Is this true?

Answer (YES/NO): NO